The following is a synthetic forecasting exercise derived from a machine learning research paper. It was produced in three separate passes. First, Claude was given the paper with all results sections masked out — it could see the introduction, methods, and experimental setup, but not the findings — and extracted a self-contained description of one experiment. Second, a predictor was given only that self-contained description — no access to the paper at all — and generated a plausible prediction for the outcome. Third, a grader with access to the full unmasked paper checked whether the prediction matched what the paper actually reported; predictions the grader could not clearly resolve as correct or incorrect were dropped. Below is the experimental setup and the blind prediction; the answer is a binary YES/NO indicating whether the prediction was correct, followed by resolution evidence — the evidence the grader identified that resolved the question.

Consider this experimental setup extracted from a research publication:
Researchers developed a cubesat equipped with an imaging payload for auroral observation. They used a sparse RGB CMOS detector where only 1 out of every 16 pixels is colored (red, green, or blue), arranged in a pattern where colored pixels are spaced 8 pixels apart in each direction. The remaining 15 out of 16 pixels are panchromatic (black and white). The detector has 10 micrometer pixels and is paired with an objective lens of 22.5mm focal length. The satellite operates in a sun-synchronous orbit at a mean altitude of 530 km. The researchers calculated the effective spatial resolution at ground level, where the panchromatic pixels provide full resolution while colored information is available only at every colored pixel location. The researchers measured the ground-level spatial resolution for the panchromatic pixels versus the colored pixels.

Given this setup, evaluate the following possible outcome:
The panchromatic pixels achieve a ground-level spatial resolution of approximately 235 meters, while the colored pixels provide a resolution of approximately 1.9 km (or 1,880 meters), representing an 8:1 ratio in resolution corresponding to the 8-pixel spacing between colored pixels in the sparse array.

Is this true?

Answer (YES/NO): NO